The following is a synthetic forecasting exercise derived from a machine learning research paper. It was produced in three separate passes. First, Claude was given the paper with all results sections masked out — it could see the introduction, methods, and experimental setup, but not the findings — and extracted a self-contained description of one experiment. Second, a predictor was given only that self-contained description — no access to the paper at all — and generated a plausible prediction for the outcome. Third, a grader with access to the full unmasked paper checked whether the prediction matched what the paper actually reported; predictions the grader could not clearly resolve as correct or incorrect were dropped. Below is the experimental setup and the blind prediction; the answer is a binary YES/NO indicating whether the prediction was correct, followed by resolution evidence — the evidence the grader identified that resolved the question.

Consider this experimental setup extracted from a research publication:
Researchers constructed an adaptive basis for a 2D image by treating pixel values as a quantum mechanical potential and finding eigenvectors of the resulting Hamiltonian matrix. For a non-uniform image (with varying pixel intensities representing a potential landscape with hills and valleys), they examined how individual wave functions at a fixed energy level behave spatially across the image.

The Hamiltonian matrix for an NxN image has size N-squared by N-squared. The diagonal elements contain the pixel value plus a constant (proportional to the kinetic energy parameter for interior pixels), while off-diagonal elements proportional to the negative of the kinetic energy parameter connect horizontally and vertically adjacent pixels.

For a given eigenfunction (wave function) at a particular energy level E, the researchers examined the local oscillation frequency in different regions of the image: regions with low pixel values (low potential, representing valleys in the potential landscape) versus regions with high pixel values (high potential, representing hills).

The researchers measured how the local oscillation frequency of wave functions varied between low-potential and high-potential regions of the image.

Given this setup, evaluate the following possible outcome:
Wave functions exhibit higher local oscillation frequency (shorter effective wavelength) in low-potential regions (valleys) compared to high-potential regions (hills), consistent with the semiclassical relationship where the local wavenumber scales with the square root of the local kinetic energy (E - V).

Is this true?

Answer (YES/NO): YES